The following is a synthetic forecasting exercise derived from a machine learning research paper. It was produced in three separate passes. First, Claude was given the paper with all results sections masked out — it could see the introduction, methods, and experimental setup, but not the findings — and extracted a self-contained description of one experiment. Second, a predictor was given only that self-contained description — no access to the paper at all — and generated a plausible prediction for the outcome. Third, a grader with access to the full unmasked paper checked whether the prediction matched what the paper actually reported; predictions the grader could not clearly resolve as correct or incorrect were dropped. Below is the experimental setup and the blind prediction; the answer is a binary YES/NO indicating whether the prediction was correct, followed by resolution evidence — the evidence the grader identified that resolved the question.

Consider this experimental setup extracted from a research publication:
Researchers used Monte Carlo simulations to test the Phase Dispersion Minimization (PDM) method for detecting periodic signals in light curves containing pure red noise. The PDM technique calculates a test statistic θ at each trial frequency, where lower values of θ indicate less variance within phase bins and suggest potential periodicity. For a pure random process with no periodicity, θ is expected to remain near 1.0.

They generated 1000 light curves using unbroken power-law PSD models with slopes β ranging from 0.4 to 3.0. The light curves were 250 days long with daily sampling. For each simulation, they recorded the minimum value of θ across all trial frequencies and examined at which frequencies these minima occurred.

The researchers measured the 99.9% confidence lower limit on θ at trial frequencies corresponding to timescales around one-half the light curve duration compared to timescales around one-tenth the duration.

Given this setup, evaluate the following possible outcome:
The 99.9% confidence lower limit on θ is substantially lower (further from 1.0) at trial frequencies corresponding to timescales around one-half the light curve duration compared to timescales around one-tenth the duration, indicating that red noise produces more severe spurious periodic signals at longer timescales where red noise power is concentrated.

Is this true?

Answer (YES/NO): YES